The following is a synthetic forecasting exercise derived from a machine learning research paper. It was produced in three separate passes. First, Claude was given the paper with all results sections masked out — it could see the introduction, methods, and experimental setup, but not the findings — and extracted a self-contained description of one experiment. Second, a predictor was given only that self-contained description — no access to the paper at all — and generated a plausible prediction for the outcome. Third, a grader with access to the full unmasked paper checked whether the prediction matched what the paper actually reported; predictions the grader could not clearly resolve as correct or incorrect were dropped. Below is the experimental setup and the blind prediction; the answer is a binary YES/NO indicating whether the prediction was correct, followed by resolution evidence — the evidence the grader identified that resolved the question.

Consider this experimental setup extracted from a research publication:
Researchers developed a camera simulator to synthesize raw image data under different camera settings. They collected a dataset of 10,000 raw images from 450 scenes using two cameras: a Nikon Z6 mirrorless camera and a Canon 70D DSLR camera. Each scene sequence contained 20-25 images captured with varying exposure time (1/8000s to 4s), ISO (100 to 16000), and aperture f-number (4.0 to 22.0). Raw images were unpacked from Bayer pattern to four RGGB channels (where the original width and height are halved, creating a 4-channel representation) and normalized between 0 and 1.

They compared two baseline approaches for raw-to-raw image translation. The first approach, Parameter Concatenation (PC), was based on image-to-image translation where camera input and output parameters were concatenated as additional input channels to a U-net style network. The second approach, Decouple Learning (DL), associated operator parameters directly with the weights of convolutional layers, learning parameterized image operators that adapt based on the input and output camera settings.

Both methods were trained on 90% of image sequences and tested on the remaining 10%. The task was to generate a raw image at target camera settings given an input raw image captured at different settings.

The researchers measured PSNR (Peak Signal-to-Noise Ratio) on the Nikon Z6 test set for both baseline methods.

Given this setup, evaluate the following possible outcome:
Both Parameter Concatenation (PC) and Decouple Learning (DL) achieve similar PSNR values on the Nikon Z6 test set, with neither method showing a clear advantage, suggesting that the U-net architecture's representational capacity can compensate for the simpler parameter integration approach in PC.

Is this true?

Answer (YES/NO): NO